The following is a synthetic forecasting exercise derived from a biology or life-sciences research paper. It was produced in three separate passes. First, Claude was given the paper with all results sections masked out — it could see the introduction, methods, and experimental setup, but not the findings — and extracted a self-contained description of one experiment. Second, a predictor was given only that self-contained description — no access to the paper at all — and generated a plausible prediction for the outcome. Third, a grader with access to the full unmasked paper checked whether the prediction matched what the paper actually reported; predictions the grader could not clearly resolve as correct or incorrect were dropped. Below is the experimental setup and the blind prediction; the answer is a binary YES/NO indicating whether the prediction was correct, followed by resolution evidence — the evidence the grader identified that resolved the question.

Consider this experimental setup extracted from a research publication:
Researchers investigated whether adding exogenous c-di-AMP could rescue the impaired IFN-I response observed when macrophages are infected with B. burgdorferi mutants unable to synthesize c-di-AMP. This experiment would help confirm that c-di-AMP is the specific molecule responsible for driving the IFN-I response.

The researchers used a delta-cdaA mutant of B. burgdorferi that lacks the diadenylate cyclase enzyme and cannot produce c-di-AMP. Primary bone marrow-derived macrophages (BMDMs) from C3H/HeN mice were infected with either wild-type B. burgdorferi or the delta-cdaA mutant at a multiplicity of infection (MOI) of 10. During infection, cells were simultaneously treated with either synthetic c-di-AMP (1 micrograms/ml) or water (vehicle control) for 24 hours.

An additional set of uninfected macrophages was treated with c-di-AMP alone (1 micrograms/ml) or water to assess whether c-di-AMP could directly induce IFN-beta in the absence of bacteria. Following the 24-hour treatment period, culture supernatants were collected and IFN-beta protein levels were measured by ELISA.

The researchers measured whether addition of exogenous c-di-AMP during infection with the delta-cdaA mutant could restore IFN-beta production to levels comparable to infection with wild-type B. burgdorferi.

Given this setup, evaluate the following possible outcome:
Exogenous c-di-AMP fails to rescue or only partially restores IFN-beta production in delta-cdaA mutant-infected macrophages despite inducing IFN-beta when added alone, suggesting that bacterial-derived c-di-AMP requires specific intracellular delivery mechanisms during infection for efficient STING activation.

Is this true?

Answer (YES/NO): NO